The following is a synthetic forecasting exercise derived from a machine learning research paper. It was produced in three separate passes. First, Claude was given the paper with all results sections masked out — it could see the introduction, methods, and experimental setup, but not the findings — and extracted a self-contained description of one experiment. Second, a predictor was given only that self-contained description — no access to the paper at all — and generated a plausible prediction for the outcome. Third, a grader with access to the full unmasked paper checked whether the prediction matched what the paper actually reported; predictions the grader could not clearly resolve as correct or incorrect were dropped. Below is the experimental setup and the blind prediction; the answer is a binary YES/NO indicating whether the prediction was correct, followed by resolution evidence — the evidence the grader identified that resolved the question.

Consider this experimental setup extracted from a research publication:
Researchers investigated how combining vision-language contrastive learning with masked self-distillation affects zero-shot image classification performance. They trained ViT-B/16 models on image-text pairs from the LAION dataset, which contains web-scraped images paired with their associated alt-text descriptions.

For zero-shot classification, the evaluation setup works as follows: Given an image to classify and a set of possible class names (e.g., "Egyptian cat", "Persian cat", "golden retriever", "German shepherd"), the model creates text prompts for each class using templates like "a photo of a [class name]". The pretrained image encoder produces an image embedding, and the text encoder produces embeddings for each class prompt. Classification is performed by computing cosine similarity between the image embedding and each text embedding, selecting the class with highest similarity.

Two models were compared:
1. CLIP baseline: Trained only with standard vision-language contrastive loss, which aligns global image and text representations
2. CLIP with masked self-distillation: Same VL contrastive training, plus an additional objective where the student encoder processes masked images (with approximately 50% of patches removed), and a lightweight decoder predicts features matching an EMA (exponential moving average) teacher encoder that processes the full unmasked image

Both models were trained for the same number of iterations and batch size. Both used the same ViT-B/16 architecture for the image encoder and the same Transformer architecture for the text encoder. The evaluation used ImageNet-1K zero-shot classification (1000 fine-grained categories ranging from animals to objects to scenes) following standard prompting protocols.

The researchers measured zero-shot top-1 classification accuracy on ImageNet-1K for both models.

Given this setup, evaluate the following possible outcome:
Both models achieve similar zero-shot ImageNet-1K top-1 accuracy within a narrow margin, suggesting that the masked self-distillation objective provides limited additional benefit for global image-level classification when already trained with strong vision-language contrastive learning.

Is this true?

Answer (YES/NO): NO